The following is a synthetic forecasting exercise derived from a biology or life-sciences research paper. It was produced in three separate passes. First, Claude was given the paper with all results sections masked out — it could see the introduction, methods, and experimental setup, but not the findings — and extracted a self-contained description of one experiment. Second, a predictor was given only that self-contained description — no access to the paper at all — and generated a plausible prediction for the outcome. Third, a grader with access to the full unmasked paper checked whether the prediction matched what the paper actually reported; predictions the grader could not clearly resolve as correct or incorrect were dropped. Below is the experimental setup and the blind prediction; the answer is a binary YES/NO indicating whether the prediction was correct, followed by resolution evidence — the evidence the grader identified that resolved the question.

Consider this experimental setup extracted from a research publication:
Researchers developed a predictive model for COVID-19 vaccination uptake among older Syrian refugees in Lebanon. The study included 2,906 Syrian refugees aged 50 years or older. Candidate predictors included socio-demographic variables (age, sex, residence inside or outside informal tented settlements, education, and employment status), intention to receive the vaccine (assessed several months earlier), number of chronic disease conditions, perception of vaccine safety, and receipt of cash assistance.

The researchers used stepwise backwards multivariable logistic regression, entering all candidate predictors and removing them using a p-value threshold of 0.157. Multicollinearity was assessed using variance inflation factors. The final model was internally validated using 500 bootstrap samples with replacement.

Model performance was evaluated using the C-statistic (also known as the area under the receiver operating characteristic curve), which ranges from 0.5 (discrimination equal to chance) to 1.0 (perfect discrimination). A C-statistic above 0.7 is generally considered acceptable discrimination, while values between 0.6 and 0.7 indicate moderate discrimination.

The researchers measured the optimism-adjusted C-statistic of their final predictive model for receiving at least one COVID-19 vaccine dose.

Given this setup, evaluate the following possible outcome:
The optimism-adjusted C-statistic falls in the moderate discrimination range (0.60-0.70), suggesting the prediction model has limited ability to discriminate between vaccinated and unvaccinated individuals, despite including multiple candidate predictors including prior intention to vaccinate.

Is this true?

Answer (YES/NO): YES